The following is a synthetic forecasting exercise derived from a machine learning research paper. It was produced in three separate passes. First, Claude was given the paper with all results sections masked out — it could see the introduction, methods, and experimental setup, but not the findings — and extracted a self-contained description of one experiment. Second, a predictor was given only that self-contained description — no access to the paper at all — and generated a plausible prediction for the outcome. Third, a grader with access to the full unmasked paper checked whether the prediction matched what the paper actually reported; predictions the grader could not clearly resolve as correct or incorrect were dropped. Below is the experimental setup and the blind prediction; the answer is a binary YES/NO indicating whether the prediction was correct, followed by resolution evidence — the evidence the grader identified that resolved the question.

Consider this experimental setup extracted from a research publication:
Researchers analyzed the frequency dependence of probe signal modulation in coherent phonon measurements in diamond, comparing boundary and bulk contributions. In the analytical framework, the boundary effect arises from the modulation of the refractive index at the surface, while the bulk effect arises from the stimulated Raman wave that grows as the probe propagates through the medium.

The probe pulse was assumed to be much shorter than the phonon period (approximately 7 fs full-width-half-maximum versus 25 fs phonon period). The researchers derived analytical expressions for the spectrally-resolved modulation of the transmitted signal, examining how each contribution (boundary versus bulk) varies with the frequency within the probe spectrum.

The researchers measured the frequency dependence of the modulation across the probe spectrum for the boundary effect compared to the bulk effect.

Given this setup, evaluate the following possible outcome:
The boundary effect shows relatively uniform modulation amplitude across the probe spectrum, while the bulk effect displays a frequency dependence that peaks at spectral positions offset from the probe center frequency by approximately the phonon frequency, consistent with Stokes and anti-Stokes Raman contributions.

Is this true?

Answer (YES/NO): NO